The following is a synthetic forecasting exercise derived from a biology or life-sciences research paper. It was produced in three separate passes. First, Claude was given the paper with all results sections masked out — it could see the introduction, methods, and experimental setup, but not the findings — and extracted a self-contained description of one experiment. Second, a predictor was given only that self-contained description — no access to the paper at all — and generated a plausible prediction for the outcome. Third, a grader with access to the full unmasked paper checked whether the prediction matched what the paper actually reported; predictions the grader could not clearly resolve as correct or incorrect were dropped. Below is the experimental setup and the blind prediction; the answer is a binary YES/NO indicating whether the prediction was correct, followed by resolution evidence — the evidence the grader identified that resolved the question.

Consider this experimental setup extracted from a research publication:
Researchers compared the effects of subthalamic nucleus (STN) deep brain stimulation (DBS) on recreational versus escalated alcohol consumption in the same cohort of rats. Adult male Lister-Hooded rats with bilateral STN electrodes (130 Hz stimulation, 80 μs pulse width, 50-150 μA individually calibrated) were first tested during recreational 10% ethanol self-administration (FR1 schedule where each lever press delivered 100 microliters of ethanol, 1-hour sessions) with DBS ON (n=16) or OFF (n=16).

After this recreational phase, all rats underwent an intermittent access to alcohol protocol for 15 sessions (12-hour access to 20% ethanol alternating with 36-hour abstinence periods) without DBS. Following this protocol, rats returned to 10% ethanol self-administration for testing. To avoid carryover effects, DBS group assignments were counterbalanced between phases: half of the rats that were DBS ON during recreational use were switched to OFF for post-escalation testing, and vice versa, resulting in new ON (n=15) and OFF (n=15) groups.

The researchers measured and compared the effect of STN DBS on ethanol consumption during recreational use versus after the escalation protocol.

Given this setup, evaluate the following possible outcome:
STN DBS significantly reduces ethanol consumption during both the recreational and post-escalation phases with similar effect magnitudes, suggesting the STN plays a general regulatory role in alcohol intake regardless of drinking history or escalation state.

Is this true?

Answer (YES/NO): NO